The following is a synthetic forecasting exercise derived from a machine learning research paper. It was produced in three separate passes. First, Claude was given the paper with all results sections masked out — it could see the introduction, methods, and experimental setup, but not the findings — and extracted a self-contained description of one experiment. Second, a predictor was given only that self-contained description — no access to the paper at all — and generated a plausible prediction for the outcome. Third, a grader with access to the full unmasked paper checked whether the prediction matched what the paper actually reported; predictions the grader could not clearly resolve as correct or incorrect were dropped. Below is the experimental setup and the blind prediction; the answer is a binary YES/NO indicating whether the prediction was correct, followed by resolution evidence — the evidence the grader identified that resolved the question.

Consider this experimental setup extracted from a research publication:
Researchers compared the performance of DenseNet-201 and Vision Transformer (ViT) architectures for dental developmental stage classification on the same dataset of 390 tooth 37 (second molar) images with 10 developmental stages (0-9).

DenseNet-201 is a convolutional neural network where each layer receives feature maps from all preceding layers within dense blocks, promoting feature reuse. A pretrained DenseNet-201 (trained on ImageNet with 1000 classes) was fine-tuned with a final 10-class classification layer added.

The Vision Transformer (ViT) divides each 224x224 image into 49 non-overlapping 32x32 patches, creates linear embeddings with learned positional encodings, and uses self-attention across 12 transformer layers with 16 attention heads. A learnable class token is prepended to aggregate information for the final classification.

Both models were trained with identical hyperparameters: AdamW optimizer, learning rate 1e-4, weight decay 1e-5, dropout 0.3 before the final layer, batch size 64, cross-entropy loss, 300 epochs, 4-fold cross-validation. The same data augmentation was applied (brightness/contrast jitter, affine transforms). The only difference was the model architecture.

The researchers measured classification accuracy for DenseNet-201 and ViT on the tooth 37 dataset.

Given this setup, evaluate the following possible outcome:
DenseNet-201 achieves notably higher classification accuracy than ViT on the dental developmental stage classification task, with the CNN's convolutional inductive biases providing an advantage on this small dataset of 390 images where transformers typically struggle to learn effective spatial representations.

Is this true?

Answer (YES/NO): YES